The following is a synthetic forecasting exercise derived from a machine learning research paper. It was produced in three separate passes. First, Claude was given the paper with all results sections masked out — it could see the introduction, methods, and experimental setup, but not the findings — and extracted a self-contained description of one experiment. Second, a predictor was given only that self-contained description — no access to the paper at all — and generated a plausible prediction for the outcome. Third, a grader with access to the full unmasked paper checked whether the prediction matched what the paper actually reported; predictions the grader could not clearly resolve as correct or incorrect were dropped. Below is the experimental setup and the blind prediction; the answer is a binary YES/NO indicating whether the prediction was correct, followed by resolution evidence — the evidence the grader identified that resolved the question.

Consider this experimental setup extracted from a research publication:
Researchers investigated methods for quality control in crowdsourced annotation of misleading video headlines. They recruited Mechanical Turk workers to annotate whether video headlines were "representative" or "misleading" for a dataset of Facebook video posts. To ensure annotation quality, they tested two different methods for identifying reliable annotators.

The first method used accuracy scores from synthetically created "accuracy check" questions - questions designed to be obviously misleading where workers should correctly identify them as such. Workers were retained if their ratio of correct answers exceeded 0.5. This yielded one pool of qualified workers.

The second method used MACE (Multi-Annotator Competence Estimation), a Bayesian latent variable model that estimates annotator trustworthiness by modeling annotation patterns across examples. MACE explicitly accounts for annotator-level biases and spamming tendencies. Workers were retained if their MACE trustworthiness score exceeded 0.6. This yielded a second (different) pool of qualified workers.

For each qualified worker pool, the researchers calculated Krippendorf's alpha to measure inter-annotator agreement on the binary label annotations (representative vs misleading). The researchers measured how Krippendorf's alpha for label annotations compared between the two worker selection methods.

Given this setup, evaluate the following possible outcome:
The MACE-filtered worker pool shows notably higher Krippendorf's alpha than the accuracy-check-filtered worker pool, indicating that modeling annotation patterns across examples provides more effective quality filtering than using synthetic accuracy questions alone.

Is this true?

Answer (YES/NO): YES